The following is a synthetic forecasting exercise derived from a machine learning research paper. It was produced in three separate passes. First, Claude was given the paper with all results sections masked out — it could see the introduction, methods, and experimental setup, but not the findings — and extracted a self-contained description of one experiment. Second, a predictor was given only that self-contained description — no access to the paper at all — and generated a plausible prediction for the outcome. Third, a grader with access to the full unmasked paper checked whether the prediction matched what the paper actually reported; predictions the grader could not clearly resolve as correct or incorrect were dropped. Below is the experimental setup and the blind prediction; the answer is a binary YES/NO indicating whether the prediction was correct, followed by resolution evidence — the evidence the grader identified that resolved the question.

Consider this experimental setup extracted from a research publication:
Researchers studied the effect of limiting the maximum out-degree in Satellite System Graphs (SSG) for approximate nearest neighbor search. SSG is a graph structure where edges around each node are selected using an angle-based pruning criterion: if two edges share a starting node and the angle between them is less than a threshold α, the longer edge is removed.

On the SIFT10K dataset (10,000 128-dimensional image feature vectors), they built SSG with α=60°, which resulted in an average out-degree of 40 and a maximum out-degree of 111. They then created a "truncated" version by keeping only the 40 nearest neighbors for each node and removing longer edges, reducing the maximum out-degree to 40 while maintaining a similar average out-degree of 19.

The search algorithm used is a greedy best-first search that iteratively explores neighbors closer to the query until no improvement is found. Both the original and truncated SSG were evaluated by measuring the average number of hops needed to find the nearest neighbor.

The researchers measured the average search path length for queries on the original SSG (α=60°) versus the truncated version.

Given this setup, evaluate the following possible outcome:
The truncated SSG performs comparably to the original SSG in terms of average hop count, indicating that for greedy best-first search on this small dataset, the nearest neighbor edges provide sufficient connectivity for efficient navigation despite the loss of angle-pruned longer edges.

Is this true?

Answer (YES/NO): YES